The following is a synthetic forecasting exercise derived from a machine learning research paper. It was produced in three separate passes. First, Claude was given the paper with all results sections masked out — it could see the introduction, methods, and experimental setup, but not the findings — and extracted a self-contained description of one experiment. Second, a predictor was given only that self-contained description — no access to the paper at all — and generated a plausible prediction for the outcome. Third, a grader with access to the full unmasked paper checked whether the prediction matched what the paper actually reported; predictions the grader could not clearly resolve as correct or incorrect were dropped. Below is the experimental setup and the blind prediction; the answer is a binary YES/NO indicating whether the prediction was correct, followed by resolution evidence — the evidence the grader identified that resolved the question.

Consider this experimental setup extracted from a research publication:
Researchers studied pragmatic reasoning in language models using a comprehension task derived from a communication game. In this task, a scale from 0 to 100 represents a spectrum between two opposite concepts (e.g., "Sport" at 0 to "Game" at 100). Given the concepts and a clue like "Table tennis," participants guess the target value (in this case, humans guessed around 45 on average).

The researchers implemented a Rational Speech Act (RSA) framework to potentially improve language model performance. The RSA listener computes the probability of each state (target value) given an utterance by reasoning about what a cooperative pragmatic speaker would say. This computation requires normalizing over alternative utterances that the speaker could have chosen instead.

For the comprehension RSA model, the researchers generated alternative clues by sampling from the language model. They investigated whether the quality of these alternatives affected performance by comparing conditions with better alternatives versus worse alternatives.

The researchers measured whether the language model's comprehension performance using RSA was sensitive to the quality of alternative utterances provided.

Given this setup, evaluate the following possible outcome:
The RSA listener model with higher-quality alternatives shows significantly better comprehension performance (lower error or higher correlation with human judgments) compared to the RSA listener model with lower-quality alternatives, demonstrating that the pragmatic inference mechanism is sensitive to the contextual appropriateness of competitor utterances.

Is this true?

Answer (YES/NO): NO